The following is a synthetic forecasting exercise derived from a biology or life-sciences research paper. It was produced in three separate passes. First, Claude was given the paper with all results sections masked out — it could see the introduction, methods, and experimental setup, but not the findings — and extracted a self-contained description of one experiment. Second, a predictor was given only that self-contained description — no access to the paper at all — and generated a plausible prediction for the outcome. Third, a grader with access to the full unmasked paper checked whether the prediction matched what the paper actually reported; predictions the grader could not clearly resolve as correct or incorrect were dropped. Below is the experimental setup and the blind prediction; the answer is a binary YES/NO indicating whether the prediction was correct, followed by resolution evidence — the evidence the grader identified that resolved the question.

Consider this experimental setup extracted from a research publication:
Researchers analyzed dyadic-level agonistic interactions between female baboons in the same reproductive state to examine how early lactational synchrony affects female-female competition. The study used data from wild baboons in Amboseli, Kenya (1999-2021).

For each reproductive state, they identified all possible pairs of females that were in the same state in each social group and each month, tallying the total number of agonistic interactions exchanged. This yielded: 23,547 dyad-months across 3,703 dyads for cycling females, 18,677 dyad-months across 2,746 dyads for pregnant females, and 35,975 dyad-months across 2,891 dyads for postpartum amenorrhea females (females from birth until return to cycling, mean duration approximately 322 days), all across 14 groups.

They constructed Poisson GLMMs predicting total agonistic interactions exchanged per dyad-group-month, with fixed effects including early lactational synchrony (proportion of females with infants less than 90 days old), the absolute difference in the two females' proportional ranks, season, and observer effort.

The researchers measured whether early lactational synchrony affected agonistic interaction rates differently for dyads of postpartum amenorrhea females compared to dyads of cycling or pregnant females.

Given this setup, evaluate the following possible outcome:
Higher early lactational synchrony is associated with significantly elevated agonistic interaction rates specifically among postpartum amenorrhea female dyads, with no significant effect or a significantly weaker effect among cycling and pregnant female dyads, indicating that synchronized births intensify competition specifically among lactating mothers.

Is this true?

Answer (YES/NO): NO